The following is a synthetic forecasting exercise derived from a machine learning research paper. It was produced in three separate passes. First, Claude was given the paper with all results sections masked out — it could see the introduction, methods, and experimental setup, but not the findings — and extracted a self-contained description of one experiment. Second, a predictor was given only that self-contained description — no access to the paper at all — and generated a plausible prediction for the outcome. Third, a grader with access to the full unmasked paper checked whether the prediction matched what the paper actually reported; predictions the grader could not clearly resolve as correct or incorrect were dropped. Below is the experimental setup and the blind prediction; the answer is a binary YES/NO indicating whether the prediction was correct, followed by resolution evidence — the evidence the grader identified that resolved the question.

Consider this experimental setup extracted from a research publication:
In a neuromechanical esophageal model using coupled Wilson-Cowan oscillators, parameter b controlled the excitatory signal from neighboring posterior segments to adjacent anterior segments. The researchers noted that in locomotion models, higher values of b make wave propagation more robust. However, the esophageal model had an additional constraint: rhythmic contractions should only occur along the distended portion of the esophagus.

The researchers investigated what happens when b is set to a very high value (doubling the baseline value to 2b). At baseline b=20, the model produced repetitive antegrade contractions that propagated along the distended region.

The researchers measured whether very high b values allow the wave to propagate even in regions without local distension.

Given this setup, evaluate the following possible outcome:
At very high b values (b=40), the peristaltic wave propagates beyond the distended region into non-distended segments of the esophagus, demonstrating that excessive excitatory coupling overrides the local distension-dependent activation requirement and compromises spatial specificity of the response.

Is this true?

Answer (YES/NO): YES